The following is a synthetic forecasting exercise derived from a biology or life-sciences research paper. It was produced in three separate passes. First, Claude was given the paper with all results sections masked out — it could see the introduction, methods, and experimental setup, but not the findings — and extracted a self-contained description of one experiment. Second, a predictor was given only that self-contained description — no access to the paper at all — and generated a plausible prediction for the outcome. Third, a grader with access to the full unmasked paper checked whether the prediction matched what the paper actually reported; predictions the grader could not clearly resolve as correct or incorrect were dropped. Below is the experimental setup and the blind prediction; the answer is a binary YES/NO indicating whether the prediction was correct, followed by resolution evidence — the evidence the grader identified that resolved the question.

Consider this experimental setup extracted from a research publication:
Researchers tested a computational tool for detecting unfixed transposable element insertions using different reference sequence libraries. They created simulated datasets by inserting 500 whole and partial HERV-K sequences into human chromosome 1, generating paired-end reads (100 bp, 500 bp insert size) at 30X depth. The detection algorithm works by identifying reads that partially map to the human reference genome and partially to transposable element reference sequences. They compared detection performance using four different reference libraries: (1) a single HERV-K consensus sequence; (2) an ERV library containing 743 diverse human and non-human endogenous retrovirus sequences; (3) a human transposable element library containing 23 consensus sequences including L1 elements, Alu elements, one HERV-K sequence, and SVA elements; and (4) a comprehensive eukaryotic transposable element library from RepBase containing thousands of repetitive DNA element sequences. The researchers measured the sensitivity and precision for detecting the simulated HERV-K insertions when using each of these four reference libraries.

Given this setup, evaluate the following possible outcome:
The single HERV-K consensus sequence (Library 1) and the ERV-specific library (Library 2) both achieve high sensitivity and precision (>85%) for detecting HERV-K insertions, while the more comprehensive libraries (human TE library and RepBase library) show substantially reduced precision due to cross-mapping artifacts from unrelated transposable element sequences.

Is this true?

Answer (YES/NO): NO